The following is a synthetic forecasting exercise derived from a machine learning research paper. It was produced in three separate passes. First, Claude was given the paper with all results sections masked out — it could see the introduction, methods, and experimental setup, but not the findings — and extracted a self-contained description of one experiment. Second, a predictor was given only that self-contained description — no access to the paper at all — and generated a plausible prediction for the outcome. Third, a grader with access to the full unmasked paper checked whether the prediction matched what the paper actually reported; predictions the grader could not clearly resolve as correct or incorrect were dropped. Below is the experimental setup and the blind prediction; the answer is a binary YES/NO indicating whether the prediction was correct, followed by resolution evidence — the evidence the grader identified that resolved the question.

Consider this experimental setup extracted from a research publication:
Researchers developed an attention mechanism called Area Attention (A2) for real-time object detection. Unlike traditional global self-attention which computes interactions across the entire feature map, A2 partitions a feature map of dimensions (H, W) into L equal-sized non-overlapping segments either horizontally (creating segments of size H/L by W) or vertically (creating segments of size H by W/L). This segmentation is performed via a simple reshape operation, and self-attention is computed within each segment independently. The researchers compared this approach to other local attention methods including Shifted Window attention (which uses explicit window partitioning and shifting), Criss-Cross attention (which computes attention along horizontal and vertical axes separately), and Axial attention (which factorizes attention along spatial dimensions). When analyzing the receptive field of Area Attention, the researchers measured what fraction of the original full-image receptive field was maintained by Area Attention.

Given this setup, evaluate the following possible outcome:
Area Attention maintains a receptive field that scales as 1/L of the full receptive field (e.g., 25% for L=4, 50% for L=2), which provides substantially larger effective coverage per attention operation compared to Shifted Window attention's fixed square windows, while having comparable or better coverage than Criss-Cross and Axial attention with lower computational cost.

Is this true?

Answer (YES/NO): NO